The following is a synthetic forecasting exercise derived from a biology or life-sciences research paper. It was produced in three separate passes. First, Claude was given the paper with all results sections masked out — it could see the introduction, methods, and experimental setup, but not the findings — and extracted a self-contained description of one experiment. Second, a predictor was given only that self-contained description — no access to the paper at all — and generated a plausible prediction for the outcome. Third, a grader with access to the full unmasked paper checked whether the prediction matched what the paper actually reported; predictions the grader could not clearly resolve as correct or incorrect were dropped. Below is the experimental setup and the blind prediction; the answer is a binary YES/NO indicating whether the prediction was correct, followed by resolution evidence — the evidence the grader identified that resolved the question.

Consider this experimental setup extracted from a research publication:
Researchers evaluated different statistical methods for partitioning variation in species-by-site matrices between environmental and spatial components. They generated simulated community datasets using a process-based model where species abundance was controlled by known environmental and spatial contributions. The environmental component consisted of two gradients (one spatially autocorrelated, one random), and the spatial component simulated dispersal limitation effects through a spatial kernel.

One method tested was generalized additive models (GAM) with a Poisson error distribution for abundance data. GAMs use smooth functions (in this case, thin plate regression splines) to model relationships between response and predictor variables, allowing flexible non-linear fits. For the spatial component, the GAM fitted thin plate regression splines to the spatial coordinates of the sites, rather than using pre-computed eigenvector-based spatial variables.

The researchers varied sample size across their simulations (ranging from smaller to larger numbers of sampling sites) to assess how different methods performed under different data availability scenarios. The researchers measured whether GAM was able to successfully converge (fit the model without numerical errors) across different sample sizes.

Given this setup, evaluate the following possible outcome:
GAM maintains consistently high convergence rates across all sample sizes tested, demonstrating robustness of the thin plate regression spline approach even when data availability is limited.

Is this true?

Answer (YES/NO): NO